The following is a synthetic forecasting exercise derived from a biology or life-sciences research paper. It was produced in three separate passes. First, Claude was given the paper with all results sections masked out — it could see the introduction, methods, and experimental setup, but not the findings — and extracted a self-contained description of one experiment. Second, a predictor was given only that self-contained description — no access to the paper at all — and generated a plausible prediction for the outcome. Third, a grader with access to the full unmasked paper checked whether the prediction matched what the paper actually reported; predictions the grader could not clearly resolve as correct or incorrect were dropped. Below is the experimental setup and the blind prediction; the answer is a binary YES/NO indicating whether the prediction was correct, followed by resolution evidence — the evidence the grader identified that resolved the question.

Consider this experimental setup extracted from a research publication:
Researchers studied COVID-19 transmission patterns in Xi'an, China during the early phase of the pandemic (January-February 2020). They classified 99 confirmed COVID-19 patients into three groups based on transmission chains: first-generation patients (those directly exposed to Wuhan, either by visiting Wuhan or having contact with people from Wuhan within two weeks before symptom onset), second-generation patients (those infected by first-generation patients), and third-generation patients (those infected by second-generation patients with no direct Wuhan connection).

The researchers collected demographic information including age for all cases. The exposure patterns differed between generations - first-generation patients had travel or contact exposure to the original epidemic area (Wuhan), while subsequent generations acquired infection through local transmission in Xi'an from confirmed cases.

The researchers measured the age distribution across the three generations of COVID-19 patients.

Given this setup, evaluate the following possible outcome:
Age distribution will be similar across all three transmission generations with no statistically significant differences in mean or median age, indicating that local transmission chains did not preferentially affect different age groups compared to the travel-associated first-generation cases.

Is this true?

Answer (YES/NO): NO